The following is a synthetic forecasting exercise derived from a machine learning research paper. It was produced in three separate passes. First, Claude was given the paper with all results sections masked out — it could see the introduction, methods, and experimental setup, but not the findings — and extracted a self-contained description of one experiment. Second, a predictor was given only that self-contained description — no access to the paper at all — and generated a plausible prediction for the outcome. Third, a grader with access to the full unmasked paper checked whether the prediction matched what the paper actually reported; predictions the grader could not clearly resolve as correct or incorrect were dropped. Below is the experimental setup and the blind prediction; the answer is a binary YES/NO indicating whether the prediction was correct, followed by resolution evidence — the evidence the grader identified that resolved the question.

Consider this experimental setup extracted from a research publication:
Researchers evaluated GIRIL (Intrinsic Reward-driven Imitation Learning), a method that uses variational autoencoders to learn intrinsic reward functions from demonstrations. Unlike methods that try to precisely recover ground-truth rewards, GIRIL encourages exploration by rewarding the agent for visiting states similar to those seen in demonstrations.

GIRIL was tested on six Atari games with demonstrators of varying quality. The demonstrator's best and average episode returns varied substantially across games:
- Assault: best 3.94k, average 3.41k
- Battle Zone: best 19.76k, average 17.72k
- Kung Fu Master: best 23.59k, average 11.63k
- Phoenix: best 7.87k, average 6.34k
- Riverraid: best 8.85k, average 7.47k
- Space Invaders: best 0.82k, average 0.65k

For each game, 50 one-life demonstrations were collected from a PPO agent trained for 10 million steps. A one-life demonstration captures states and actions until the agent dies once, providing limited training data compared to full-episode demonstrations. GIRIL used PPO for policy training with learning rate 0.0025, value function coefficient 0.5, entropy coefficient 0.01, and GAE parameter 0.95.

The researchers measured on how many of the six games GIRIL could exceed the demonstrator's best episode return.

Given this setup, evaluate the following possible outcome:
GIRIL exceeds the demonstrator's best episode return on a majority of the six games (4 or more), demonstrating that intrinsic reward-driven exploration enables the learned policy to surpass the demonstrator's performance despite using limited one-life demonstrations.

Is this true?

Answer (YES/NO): NO